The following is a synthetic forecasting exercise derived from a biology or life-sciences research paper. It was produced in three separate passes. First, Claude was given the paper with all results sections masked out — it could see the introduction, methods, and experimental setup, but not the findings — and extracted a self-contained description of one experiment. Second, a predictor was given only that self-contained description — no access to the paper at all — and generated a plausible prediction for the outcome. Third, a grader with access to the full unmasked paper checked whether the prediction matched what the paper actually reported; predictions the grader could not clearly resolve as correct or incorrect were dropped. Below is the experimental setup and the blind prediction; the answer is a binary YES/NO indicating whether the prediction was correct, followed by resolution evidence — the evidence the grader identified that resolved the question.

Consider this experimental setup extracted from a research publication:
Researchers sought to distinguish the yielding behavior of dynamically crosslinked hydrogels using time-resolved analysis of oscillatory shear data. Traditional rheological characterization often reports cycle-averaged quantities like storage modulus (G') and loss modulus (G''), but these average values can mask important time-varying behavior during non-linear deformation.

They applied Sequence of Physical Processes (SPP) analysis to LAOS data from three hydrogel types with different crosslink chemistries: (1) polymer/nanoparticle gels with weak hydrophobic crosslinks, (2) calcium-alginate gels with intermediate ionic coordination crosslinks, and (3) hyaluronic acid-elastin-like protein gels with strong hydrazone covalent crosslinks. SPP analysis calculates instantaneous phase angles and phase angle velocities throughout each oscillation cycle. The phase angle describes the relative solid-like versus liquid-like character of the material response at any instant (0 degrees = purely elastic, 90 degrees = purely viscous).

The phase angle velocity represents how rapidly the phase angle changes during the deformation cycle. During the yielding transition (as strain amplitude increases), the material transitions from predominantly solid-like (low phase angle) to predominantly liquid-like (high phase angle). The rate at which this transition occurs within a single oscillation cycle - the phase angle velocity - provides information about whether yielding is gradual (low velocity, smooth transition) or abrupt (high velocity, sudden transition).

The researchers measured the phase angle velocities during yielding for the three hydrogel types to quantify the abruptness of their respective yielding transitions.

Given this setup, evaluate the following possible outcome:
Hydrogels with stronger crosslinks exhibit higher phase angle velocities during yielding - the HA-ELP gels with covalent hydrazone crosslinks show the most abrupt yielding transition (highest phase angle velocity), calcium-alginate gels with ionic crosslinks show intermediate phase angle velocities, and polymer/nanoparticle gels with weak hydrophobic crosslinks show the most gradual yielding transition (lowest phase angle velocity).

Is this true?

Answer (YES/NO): YES